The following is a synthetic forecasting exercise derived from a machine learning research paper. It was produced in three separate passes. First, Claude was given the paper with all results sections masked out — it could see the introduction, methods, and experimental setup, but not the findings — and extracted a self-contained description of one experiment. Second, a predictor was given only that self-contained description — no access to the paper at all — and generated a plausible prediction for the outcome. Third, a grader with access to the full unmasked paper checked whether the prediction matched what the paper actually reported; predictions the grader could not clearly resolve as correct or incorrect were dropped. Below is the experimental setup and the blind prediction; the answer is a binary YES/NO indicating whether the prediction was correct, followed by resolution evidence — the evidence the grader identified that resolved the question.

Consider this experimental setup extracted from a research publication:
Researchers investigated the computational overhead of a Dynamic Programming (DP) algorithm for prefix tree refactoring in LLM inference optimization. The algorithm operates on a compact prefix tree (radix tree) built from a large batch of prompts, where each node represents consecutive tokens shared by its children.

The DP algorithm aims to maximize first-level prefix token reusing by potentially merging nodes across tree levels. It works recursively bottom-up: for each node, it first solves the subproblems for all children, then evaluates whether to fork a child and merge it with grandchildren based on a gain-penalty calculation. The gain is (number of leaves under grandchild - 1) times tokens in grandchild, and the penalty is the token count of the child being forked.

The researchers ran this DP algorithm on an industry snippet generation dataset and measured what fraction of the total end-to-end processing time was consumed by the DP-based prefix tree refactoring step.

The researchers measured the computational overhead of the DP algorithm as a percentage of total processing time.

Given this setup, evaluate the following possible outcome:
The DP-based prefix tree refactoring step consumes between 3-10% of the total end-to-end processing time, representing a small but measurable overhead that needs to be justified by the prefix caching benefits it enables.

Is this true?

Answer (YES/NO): NO